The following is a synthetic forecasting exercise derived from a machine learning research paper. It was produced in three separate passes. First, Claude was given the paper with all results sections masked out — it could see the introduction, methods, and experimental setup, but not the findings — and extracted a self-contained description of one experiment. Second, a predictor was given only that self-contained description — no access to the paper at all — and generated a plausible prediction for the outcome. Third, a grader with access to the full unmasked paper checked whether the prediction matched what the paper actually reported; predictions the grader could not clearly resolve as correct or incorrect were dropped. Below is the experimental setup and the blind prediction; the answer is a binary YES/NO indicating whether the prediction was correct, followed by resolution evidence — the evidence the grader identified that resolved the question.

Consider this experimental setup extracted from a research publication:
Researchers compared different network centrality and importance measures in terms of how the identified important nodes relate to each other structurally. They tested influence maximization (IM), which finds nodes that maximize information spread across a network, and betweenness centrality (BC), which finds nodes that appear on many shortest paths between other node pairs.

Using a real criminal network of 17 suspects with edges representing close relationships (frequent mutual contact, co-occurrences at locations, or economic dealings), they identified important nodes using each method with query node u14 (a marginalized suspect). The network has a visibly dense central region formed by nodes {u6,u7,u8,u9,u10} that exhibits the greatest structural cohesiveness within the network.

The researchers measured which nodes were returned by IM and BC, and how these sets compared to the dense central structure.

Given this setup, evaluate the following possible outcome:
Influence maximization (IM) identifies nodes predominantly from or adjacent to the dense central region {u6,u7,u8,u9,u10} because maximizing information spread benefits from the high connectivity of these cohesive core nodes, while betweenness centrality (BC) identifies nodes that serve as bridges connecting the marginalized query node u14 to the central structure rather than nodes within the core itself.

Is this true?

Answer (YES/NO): NO